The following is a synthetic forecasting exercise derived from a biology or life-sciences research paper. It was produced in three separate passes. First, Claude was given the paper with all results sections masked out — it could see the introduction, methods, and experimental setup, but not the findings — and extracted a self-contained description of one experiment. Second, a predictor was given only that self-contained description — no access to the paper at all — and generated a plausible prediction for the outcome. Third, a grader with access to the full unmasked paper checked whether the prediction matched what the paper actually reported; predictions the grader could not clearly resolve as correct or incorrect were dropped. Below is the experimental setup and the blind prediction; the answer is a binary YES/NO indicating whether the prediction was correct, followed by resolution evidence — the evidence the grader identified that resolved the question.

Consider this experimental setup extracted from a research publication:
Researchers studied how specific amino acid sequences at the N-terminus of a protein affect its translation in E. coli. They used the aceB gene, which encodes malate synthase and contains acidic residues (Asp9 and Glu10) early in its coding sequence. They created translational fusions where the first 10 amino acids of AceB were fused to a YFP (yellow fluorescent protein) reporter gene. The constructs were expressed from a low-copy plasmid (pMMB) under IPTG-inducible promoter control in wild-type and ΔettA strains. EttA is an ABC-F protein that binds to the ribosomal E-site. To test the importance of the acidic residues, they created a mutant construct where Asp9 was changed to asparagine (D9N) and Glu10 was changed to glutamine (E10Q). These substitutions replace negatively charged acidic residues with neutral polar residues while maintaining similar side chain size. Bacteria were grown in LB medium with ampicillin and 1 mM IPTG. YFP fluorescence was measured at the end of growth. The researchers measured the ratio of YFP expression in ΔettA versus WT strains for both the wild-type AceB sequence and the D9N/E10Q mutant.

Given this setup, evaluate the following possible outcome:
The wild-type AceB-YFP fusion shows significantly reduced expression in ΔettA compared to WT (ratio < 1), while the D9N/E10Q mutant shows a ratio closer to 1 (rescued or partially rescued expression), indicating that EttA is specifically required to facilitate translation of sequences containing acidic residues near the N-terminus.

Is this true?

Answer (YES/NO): YES